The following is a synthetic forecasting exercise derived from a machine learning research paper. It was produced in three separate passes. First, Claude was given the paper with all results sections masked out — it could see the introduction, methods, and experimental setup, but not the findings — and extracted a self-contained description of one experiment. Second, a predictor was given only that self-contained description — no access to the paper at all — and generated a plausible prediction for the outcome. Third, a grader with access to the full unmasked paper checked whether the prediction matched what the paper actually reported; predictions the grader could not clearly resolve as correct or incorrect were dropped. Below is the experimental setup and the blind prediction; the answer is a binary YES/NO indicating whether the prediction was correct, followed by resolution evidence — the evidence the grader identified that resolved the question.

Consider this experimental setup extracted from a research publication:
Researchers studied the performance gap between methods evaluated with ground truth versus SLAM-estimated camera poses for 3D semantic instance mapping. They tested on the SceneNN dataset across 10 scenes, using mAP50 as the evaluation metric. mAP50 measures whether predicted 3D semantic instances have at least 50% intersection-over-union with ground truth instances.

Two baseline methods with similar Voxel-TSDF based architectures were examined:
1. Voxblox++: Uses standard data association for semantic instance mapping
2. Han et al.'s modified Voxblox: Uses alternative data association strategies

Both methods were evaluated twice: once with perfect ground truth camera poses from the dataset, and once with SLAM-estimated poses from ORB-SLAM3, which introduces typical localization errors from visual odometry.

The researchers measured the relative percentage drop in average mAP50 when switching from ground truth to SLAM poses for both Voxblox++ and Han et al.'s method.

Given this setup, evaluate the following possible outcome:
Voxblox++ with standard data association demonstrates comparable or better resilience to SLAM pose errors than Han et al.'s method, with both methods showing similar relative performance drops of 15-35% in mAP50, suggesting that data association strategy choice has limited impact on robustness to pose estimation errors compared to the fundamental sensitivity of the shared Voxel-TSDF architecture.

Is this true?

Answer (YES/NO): NO